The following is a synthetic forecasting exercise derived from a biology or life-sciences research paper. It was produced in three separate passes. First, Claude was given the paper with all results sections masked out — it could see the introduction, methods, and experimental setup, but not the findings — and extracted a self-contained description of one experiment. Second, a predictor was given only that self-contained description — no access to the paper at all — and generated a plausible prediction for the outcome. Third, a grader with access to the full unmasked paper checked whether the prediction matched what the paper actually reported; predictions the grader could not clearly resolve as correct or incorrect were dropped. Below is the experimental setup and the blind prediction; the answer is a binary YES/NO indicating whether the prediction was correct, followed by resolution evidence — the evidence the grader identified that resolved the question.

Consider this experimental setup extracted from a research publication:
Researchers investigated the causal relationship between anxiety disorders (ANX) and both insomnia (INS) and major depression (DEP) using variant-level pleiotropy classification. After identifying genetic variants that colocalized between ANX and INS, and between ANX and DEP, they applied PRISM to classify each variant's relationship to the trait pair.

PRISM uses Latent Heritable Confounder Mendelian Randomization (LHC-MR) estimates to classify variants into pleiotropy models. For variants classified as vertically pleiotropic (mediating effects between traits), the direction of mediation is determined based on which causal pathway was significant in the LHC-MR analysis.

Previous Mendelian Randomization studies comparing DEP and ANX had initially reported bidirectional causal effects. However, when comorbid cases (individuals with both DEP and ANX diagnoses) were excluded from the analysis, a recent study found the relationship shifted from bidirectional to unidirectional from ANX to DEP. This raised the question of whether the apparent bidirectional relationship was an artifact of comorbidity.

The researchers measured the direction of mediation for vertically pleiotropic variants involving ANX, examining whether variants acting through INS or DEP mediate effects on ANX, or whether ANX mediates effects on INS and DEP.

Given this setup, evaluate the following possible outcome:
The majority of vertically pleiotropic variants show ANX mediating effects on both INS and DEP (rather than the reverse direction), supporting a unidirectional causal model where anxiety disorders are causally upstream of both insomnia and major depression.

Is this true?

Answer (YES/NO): NO